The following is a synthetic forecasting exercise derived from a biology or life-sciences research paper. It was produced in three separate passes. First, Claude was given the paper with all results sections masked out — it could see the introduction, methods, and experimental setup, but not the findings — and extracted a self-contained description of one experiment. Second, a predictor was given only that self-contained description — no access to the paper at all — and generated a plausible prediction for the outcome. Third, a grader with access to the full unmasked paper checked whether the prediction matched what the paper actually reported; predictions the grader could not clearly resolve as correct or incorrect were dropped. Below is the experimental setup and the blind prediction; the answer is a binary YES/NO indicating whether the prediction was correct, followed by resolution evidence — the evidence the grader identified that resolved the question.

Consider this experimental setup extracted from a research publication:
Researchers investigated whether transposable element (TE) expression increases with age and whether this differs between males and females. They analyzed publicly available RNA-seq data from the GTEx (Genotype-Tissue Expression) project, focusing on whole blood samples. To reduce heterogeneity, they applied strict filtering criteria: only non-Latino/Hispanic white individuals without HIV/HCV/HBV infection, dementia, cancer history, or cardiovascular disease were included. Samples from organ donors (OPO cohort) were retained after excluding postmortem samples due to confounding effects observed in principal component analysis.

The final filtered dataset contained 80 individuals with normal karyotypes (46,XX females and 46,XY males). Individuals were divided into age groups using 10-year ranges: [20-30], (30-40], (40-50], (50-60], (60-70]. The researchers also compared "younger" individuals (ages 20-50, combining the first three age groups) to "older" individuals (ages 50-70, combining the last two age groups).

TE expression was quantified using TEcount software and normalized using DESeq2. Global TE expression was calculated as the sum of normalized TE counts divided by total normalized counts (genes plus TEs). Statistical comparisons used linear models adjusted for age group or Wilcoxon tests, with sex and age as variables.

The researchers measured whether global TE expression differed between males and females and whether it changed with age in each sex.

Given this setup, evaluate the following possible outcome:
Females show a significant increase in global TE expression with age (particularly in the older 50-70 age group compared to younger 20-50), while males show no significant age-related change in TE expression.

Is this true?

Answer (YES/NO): NO